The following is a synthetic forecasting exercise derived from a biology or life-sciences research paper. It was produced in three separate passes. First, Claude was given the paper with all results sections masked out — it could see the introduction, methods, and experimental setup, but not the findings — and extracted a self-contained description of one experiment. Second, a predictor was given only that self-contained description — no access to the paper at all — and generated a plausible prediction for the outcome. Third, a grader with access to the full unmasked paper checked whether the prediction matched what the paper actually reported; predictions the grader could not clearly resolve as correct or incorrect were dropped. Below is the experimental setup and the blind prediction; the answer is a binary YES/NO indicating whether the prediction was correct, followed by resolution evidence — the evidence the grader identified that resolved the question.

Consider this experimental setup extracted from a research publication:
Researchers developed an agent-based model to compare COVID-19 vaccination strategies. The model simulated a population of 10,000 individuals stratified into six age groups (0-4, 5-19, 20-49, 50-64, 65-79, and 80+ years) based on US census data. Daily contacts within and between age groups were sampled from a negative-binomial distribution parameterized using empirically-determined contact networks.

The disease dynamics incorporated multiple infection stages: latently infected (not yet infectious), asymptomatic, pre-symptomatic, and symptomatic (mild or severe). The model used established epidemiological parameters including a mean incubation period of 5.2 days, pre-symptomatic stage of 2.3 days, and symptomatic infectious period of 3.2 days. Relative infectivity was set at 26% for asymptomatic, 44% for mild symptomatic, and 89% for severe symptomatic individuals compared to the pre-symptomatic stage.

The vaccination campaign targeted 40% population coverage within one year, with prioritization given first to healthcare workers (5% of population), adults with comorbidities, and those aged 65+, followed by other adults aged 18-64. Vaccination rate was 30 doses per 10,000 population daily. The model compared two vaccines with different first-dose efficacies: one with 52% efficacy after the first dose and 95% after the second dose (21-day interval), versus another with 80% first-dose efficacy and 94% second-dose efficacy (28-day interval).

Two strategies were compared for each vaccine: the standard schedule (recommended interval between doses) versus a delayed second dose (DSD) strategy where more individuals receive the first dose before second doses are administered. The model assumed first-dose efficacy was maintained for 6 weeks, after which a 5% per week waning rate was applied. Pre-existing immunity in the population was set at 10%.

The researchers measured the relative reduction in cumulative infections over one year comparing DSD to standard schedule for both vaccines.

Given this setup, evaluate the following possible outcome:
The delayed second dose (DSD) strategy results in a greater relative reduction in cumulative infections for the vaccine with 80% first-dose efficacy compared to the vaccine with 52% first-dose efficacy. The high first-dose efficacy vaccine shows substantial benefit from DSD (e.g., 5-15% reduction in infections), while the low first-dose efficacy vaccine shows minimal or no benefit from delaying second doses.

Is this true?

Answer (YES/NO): NO